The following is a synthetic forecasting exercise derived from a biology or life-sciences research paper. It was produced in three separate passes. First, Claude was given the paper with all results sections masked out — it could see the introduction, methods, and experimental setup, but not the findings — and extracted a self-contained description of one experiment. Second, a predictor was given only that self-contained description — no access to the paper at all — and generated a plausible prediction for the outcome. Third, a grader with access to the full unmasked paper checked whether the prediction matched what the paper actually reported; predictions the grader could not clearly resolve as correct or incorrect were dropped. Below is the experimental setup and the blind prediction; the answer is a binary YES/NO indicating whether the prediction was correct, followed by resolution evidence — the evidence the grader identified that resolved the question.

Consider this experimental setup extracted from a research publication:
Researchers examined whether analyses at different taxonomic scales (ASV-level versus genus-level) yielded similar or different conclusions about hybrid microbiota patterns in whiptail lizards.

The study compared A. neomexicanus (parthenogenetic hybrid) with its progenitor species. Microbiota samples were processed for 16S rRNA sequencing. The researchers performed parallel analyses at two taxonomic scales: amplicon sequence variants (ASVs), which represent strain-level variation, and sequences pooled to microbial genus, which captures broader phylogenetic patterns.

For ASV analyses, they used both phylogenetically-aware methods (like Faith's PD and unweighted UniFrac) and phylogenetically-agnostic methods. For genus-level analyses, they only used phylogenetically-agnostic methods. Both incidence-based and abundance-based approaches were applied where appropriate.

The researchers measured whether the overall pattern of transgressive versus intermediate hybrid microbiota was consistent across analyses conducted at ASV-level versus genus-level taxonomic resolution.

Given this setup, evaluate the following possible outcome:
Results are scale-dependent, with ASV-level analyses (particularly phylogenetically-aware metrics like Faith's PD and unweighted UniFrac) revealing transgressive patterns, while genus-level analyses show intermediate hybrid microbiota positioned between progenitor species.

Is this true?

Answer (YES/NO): NO